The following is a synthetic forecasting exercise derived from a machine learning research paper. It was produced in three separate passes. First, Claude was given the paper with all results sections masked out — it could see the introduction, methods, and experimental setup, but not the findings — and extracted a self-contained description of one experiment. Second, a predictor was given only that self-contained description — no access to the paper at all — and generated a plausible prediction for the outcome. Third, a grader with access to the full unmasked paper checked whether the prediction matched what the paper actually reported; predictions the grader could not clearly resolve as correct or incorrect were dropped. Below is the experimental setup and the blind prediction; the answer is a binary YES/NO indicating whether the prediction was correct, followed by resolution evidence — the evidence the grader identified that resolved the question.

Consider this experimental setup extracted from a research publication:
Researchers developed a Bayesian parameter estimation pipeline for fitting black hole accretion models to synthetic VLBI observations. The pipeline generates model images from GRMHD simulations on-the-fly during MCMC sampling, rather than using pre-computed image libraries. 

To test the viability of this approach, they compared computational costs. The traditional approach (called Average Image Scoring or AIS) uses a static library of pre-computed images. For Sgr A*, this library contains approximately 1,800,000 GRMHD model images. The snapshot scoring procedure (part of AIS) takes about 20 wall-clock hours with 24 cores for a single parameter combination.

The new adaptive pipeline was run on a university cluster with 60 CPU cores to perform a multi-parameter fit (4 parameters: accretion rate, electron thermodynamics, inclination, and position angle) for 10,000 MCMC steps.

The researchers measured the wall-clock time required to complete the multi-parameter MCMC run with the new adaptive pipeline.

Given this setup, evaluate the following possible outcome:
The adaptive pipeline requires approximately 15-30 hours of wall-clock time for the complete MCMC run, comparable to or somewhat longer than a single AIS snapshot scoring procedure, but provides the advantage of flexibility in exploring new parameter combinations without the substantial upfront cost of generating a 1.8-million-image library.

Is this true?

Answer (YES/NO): NO